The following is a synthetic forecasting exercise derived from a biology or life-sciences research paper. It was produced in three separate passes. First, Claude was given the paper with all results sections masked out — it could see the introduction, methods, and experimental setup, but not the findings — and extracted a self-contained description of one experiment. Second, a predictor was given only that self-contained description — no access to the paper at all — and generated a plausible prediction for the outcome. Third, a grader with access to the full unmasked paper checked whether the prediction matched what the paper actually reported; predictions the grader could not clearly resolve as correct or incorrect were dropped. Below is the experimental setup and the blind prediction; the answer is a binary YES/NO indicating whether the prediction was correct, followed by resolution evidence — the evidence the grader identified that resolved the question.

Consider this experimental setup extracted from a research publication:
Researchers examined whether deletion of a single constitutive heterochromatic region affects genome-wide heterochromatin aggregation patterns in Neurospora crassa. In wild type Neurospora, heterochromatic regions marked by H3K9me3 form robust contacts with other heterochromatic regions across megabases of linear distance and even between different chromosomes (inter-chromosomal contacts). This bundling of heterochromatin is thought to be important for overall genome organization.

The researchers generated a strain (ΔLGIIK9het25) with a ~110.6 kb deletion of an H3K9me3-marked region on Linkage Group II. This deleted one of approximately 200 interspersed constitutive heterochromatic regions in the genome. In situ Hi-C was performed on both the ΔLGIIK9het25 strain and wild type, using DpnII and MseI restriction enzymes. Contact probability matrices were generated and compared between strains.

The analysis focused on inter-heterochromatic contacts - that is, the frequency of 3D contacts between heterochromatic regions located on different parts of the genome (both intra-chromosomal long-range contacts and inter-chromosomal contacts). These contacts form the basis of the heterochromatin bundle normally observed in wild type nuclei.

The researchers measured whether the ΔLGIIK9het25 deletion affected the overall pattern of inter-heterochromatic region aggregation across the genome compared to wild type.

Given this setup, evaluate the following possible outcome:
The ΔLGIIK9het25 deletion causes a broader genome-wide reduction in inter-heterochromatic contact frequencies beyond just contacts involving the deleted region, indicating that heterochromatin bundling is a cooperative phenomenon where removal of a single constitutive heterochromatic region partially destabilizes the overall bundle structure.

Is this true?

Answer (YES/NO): NO